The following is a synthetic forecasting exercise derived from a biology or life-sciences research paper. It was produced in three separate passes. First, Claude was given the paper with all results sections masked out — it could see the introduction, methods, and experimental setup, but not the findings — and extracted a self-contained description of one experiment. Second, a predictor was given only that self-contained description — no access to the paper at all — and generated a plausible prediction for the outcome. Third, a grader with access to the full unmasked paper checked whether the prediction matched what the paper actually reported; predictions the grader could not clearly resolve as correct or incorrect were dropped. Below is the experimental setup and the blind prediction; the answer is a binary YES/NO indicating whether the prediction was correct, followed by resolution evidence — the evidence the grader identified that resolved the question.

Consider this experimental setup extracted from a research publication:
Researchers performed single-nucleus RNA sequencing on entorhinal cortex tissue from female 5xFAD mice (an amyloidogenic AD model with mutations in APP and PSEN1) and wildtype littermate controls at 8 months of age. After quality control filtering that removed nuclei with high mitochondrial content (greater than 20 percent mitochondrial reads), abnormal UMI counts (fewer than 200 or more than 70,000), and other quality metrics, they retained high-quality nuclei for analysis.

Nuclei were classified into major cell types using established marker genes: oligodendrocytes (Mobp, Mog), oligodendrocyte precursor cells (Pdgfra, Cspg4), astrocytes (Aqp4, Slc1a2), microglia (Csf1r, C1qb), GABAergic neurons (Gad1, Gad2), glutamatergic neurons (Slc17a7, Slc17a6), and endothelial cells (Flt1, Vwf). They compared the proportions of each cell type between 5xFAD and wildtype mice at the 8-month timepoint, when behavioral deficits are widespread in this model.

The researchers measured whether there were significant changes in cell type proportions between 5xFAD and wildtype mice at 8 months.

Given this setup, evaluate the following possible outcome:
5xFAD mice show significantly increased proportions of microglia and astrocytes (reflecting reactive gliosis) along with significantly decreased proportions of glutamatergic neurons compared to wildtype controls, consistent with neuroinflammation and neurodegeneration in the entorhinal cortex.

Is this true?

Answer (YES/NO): NO